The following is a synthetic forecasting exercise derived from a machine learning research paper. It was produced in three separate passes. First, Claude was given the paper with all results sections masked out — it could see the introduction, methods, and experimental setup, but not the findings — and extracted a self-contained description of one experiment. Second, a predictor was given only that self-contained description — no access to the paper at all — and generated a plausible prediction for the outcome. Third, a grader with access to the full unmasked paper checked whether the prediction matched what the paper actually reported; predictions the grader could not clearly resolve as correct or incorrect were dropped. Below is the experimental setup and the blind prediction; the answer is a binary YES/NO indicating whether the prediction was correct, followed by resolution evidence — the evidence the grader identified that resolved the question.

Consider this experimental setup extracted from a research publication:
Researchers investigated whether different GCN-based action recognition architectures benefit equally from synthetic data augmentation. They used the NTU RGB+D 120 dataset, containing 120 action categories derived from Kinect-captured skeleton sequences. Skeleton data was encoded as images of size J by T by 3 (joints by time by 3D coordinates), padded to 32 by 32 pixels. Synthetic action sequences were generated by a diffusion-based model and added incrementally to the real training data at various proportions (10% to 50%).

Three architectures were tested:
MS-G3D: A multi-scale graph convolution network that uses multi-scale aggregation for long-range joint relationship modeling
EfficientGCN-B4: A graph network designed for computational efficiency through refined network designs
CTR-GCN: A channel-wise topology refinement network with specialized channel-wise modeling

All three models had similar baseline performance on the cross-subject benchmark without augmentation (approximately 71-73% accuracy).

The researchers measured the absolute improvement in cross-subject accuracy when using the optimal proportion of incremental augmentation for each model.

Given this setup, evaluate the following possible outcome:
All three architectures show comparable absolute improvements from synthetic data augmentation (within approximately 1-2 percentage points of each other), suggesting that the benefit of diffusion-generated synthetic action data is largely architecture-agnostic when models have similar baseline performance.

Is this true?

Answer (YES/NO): YES